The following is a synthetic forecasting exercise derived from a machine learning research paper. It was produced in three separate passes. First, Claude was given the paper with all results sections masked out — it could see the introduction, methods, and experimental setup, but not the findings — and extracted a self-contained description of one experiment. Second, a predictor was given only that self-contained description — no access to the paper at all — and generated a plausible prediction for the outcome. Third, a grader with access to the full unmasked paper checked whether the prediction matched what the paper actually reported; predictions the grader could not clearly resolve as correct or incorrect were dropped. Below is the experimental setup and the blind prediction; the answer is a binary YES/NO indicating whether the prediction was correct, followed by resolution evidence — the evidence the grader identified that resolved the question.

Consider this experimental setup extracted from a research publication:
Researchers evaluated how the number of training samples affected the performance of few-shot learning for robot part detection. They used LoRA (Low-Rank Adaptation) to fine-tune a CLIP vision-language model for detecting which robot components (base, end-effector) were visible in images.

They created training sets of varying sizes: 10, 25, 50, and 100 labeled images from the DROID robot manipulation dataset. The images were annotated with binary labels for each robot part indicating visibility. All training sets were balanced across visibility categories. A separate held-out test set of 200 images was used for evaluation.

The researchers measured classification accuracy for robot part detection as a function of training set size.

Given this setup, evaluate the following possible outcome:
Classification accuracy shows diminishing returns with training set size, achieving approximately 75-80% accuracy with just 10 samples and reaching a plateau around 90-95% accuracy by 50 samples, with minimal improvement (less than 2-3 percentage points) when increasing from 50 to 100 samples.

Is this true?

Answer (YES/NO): NO